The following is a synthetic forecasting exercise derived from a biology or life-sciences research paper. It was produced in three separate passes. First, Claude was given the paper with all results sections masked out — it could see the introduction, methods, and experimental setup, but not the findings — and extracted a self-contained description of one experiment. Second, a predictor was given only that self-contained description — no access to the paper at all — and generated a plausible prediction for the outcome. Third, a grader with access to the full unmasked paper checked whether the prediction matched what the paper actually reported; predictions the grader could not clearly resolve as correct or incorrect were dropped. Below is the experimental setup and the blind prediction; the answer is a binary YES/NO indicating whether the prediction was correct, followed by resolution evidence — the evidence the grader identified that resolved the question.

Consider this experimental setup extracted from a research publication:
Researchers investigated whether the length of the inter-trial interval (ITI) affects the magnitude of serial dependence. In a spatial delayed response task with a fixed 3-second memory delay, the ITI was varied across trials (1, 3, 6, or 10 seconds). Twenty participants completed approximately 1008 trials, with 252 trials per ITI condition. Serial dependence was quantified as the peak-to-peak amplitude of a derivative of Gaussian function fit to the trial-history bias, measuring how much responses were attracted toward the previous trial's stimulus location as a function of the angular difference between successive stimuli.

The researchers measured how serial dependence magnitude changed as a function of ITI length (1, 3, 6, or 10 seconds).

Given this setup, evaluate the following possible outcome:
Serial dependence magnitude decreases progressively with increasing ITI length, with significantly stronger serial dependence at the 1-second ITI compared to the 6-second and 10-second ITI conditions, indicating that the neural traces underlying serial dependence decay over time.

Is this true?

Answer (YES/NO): NO